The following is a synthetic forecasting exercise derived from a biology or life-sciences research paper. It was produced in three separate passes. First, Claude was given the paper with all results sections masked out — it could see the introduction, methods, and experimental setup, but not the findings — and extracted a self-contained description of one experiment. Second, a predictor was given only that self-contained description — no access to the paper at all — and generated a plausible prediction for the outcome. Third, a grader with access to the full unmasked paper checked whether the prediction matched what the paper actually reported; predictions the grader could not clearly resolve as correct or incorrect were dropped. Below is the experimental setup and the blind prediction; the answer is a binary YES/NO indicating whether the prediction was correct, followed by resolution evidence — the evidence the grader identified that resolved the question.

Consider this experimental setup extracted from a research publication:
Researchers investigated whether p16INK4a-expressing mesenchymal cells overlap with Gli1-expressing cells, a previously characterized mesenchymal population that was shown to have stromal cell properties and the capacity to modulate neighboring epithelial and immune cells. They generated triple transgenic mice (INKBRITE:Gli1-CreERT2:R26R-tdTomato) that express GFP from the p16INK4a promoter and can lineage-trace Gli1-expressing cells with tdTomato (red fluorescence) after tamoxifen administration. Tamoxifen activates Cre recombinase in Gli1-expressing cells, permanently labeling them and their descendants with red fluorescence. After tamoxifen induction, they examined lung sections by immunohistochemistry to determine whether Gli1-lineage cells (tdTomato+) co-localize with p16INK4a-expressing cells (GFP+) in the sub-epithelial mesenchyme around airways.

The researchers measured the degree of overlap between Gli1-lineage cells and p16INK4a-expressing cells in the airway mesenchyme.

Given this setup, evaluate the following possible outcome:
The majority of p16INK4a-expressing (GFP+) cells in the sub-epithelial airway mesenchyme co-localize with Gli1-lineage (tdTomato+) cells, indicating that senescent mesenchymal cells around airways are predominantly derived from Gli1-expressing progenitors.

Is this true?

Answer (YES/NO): NO